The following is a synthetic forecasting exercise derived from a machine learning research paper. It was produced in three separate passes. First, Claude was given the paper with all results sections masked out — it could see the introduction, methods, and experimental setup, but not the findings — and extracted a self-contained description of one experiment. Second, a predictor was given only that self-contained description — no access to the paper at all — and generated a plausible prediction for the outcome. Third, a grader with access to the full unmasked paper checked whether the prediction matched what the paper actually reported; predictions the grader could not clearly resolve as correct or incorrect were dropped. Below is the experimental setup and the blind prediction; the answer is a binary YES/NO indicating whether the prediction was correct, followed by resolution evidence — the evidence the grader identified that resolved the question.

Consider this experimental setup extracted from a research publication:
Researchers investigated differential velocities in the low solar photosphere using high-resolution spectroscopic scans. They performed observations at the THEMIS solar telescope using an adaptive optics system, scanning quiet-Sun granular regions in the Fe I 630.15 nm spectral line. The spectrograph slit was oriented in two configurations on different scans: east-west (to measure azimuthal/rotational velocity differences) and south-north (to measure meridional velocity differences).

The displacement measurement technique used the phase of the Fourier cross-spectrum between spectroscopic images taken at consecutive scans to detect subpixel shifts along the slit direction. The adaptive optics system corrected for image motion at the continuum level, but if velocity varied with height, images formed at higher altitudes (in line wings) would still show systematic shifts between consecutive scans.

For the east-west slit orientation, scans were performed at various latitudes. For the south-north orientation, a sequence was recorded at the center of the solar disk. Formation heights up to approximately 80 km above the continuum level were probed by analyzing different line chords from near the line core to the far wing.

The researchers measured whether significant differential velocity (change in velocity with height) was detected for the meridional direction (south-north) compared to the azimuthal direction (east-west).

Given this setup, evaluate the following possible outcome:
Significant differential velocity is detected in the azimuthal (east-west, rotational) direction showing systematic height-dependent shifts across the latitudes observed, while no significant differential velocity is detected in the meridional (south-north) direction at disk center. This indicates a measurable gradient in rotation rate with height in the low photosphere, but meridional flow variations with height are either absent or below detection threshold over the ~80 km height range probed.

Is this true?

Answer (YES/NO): YES